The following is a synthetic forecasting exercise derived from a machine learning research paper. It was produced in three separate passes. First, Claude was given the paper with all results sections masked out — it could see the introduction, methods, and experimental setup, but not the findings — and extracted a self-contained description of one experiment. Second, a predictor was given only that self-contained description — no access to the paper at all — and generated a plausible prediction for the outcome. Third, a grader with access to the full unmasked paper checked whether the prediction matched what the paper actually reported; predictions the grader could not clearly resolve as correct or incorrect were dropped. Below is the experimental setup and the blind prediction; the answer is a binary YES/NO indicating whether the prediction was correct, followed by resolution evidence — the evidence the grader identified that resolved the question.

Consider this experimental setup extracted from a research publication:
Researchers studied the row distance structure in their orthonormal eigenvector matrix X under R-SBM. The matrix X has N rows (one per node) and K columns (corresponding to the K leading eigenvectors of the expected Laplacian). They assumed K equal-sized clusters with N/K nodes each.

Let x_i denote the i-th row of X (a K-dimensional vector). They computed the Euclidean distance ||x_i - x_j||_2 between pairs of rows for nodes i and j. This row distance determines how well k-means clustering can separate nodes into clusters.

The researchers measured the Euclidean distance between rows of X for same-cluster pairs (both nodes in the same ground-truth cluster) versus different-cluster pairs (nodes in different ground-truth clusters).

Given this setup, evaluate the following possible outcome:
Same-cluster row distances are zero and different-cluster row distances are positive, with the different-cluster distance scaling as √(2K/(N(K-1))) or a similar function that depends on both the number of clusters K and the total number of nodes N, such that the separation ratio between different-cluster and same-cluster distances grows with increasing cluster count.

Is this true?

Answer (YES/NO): NO